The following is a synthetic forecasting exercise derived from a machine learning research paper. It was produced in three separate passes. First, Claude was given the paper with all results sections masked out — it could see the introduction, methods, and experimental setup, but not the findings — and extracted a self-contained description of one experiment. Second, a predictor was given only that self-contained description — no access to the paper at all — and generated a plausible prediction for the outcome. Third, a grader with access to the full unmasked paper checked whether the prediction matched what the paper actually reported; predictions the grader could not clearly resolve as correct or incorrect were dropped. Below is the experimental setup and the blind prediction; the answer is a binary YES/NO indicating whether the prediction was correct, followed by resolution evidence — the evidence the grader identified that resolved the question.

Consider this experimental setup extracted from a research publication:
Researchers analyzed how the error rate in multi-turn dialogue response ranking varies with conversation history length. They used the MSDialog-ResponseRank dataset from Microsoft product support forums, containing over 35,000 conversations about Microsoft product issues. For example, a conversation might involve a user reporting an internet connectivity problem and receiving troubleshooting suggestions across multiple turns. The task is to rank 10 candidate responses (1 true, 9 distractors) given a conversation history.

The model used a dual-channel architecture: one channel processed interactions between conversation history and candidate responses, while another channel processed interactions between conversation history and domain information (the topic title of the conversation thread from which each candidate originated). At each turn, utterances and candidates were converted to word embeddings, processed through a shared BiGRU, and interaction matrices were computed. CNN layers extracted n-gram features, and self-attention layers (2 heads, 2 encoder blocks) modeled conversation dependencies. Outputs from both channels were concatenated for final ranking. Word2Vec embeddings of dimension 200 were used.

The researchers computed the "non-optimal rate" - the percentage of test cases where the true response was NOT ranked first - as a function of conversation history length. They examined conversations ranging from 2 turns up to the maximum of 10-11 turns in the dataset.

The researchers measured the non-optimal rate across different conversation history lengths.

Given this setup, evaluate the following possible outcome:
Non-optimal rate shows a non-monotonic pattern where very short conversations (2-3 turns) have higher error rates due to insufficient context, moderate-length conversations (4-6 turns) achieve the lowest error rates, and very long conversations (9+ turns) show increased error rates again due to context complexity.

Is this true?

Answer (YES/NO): NO